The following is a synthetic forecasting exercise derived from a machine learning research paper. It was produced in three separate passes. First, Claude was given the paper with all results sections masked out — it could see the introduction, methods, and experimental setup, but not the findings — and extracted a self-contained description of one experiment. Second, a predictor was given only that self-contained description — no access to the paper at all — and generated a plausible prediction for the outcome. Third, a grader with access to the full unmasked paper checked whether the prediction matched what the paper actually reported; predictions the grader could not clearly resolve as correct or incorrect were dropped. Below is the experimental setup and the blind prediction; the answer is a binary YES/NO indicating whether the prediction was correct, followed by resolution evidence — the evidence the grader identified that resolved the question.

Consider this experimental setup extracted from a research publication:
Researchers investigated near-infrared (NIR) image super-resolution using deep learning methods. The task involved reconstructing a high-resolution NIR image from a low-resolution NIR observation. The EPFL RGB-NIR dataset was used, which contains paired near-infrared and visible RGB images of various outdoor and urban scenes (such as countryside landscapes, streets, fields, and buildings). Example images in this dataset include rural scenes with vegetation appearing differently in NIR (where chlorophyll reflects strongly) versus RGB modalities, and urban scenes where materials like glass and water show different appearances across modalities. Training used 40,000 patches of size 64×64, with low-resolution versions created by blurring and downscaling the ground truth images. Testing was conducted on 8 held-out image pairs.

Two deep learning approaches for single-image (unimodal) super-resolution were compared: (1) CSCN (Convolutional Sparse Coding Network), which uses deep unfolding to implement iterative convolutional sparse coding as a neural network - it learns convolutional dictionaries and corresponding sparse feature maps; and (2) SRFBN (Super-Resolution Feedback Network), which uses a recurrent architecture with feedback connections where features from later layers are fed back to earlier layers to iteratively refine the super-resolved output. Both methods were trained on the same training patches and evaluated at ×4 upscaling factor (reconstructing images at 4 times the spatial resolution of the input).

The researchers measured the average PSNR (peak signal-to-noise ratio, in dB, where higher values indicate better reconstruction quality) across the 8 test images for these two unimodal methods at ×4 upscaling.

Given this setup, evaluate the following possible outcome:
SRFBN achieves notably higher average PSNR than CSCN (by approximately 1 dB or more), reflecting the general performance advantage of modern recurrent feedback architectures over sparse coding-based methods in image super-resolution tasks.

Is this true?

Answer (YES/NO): YES